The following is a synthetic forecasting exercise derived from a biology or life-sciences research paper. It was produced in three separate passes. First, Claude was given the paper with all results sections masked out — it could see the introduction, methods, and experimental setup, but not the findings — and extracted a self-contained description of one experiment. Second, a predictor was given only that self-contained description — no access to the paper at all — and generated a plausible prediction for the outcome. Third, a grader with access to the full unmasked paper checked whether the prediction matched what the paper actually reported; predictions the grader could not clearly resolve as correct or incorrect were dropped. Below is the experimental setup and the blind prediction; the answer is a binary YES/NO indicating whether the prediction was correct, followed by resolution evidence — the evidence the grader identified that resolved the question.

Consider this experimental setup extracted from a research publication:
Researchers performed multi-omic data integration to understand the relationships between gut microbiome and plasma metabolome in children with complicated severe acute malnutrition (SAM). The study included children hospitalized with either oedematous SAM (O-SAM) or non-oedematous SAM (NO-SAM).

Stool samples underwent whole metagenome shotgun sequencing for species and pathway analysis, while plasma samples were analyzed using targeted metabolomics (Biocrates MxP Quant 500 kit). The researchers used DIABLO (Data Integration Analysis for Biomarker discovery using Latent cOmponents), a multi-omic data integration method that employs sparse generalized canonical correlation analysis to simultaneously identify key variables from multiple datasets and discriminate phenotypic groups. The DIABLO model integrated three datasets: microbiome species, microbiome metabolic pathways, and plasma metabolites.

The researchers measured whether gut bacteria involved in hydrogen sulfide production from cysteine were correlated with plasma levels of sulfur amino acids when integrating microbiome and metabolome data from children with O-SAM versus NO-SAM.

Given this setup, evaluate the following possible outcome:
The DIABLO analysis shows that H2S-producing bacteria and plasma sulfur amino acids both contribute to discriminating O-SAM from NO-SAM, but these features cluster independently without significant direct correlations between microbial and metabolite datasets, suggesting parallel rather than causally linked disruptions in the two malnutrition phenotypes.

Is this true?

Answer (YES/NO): NO